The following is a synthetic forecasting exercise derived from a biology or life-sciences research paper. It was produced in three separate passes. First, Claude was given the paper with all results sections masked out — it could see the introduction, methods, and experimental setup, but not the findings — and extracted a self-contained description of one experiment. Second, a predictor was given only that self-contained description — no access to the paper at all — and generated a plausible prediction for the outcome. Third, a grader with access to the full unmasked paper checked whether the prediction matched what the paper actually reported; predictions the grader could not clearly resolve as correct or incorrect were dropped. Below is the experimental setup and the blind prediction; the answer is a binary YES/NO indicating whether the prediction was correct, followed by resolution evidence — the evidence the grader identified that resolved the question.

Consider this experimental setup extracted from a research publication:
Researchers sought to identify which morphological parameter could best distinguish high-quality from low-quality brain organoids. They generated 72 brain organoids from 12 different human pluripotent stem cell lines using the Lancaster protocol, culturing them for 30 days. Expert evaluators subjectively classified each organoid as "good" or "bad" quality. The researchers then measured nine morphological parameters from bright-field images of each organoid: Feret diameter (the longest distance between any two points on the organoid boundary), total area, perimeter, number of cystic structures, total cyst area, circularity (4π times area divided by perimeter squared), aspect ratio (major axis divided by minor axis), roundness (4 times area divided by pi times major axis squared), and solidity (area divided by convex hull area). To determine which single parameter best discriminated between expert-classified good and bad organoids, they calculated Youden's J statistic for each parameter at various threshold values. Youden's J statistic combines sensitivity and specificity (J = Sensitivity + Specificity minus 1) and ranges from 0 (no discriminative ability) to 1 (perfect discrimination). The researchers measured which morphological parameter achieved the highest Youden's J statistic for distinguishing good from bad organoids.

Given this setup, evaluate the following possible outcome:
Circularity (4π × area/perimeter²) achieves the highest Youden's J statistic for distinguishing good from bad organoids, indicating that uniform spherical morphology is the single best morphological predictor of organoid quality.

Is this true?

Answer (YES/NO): NO